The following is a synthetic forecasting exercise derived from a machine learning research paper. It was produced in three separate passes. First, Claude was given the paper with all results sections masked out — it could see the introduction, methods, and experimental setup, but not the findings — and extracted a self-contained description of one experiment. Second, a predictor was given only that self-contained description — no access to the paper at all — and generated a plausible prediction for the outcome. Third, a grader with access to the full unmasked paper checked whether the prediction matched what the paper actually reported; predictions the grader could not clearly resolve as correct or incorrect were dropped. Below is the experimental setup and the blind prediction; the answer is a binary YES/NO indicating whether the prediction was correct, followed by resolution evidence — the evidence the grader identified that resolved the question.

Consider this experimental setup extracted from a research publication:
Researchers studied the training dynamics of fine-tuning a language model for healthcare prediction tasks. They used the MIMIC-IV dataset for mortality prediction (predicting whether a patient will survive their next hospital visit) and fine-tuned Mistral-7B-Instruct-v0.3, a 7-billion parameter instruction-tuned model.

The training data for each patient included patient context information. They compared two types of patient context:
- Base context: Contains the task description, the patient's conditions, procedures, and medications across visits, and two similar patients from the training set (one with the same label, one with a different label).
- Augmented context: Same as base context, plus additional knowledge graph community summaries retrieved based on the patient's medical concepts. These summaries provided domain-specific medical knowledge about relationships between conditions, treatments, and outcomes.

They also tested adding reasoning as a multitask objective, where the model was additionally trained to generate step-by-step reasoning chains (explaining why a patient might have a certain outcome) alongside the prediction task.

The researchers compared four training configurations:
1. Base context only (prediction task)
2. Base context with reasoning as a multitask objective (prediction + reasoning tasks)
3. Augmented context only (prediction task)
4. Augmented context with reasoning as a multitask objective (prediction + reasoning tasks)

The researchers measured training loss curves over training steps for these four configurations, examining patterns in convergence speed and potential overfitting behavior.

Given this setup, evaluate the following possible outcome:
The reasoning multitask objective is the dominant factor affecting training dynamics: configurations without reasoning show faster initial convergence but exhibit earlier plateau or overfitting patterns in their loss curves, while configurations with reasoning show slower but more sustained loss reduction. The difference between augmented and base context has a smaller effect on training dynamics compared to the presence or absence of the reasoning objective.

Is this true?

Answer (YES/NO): NO